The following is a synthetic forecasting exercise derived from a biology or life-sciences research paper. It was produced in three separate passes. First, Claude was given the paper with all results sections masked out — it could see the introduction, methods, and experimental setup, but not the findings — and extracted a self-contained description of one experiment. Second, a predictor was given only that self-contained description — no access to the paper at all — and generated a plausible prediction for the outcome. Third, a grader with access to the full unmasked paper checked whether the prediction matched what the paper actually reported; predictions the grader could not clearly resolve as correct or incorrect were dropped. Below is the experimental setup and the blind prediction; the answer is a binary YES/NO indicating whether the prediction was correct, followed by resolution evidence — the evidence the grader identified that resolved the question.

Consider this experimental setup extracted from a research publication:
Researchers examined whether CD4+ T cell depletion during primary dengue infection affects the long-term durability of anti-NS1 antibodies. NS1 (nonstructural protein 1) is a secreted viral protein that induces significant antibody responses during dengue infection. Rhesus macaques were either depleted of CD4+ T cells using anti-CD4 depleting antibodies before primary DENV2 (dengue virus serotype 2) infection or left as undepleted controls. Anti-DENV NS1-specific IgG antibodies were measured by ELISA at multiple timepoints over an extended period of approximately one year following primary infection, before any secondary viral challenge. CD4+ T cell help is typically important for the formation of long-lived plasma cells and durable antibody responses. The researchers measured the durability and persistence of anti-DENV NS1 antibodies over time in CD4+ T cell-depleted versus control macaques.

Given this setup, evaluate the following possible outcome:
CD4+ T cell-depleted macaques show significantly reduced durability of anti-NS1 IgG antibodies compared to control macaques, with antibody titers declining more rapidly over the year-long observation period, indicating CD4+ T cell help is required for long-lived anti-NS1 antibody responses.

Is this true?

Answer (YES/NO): NO